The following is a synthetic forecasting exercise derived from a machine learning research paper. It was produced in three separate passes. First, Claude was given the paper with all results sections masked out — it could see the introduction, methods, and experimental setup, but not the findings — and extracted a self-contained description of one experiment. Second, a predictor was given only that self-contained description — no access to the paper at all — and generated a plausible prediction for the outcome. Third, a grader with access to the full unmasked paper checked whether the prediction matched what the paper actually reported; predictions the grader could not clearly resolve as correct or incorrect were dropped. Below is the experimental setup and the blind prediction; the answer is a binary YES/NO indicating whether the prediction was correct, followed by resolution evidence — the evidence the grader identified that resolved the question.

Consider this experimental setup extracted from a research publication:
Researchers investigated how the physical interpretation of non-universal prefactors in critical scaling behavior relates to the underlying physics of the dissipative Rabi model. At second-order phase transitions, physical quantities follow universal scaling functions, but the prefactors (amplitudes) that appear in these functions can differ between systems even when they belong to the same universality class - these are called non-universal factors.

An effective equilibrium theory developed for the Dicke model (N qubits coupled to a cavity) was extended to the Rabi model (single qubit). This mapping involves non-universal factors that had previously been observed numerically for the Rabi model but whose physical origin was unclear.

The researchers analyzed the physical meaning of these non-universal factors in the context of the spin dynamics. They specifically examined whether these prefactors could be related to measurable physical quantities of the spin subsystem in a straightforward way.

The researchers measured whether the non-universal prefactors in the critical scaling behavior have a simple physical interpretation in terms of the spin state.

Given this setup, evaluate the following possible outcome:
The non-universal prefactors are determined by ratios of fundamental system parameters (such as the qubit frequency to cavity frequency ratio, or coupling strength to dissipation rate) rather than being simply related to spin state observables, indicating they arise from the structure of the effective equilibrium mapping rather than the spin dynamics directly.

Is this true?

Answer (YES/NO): NO